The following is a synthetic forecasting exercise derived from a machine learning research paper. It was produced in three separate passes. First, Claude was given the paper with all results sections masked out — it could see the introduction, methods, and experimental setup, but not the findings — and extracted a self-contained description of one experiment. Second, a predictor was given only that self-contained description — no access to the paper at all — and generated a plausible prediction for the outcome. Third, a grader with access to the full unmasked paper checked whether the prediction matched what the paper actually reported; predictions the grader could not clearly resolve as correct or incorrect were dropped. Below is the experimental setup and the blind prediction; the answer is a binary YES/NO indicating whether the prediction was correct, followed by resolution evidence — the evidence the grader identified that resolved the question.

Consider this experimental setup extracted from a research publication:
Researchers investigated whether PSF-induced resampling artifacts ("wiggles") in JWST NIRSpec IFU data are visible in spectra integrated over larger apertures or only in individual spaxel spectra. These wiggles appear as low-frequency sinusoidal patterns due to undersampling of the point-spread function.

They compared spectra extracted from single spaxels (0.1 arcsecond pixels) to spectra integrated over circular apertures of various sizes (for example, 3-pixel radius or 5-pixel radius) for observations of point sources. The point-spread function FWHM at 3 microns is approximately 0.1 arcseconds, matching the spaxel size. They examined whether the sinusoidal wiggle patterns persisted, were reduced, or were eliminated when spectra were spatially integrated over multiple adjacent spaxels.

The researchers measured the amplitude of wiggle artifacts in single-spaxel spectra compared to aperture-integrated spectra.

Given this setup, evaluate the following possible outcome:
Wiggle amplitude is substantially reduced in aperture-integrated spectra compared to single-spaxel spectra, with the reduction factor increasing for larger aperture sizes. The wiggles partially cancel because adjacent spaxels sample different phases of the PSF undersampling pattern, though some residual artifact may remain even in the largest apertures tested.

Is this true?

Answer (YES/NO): YES